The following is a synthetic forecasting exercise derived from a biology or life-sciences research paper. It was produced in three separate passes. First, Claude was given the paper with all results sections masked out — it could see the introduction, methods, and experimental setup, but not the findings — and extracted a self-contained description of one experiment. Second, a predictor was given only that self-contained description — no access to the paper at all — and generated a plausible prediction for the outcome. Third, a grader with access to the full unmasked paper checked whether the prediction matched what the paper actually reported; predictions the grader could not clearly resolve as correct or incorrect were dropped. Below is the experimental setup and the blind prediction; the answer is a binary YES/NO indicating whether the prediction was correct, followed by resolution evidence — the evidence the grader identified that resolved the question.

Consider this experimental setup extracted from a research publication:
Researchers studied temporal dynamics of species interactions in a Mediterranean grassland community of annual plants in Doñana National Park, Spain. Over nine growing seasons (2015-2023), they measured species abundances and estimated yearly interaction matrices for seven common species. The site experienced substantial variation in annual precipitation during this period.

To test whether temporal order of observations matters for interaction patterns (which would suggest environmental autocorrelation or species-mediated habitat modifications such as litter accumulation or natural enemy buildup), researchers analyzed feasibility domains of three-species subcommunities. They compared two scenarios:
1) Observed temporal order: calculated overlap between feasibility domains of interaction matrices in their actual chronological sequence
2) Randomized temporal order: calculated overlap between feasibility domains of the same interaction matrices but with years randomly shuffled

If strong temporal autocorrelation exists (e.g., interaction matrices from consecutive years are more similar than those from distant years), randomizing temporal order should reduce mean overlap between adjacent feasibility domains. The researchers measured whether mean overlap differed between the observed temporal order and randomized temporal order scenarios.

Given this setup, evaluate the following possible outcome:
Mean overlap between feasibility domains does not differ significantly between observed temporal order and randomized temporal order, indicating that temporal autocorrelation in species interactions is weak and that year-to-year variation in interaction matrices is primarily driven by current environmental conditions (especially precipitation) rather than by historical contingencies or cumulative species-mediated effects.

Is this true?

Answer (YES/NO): NO